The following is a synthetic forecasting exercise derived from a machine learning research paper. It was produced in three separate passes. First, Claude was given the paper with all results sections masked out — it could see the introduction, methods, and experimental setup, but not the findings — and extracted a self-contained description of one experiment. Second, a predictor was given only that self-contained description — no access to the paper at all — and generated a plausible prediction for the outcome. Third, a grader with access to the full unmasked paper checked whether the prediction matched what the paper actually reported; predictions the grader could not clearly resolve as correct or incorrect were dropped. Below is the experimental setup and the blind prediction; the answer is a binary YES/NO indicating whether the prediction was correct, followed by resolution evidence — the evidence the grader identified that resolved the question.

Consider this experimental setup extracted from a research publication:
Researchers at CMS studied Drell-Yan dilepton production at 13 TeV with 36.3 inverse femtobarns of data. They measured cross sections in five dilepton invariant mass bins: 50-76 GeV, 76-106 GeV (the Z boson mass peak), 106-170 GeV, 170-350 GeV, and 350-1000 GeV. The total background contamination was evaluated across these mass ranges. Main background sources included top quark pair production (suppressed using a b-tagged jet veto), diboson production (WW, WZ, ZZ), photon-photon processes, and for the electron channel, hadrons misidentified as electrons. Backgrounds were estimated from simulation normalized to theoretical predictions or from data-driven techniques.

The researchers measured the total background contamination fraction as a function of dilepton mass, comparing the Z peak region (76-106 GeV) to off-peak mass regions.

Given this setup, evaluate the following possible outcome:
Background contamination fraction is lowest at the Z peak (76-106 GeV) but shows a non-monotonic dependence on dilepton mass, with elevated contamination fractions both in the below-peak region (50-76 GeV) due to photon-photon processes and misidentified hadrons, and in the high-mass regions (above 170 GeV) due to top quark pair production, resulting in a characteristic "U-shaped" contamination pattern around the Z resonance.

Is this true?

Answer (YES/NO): YES